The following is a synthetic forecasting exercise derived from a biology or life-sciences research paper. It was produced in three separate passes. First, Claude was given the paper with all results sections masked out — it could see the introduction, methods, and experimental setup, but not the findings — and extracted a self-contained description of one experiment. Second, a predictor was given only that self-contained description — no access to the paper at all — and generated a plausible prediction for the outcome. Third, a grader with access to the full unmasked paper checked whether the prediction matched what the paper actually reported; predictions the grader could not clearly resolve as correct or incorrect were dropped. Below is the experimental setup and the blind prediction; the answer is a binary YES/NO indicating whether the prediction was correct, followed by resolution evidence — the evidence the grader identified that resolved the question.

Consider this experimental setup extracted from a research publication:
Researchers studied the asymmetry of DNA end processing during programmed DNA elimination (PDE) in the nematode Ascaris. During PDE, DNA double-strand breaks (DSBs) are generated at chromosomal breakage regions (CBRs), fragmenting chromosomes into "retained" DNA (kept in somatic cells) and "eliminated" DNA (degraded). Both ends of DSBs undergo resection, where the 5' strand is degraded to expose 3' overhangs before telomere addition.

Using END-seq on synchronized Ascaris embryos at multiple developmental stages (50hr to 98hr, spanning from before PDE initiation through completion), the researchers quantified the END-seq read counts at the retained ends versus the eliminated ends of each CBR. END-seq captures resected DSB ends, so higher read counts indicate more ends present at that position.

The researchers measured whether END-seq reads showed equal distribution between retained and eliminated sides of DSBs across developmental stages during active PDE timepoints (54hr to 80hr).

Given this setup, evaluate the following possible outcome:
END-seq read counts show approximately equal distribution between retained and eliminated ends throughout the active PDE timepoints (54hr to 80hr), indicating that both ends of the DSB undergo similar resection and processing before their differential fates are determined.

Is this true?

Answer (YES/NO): NO